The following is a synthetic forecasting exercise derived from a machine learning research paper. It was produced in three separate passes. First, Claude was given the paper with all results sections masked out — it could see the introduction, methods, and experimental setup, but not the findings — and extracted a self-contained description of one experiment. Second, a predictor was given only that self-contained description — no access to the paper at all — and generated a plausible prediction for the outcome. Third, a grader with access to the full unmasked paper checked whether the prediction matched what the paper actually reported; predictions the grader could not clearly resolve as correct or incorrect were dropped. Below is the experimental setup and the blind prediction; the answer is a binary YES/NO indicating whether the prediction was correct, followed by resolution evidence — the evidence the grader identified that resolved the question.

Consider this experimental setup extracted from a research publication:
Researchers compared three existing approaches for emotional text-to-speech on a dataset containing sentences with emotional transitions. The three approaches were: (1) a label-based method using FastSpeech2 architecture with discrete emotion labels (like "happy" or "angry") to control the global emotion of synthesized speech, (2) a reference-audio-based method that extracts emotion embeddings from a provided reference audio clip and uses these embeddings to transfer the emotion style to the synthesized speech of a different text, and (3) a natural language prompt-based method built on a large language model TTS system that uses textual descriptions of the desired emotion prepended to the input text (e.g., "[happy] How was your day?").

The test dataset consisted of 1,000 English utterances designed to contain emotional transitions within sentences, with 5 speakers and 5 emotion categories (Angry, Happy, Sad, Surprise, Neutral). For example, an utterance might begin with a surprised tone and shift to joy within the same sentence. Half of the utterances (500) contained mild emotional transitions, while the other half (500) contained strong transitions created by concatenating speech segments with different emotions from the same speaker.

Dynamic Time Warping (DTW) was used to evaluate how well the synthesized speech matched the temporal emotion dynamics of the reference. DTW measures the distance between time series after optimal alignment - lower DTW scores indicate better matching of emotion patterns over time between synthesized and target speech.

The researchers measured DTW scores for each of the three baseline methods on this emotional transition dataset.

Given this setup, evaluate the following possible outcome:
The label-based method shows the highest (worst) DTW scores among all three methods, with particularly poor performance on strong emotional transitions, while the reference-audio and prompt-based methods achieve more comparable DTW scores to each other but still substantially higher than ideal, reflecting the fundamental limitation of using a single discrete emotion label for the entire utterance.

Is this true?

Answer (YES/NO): NO